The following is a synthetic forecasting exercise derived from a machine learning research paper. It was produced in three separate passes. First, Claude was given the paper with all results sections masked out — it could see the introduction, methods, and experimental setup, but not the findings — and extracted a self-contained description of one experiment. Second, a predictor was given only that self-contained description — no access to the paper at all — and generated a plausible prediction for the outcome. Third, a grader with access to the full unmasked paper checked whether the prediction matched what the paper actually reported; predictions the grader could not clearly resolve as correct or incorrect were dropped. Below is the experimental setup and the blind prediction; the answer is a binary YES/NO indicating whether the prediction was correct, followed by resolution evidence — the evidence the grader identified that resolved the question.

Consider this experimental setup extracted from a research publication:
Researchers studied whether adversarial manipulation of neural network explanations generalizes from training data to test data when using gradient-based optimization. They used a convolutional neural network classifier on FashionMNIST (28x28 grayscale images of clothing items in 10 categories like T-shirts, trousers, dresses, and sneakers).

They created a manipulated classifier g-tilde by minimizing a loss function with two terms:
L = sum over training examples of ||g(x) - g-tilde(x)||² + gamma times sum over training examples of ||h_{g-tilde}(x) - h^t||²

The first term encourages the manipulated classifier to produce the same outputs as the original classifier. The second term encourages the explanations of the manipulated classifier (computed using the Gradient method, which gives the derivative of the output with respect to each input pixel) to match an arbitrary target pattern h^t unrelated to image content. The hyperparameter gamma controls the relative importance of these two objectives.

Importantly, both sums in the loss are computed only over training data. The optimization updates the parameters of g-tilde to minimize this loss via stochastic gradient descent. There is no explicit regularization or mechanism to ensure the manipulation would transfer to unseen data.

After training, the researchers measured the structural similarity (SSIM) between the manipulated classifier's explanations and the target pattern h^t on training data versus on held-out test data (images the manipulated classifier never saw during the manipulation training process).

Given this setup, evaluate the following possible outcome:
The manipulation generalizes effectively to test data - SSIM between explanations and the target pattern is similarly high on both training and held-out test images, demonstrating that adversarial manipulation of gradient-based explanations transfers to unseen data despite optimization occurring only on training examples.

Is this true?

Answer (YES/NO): YES